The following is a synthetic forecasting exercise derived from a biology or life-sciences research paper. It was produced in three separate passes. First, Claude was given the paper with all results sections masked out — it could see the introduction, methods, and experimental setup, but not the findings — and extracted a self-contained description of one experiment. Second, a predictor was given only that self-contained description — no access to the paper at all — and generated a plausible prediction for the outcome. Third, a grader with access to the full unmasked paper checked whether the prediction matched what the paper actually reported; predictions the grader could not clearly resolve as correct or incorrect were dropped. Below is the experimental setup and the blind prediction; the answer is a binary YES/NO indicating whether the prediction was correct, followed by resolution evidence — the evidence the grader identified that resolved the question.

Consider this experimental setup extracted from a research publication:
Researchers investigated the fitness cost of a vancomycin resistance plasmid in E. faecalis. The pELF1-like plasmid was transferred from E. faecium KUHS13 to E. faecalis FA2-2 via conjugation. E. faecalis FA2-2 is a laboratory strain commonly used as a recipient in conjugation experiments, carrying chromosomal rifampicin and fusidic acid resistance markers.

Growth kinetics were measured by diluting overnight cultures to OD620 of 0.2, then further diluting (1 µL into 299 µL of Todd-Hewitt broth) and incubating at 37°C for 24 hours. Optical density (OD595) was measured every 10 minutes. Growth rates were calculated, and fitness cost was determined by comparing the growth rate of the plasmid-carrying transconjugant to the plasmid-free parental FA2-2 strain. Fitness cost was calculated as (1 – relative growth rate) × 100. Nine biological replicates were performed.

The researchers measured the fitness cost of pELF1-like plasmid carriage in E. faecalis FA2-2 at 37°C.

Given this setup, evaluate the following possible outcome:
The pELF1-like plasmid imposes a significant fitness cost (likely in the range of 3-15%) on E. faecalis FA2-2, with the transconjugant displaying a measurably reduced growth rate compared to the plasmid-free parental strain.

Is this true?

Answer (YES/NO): NO